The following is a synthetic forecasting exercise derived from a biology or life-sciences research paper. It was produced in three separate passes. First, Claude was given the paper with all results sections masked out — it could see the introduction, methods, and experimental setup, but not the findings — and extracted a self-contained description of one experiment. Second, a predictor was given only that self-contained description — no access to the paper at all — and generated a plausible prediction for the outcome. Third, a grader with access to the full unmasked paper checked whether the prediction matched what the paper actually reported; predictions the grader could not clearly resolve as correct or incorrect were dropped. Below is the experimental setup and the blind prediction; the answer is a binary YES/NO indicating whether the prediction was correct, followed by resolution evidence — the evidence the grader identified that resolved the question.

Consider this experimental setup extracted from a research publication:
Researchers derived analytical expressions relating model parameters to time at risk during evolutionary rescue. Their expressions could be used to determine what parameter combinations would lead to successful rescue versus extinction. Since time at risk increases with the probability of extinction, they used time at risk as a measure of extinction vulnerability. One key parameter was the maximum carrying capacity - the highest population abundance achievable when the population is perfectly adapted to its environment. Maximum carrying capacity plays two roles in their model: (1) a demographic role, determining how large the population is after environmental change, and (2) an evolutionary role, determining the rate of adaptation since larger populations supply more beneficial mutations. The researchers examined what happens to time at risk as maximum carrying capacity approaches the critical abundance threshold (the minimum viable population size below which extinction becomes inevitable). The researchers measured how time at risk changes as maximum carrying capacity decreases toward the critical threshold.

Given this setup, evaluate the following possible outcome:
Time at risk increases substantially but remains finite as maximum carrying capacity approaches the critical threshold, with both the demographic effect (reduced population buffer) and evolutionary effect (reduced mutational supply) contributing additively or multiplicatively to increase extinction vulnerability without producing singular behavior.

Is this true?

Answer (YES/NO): NO